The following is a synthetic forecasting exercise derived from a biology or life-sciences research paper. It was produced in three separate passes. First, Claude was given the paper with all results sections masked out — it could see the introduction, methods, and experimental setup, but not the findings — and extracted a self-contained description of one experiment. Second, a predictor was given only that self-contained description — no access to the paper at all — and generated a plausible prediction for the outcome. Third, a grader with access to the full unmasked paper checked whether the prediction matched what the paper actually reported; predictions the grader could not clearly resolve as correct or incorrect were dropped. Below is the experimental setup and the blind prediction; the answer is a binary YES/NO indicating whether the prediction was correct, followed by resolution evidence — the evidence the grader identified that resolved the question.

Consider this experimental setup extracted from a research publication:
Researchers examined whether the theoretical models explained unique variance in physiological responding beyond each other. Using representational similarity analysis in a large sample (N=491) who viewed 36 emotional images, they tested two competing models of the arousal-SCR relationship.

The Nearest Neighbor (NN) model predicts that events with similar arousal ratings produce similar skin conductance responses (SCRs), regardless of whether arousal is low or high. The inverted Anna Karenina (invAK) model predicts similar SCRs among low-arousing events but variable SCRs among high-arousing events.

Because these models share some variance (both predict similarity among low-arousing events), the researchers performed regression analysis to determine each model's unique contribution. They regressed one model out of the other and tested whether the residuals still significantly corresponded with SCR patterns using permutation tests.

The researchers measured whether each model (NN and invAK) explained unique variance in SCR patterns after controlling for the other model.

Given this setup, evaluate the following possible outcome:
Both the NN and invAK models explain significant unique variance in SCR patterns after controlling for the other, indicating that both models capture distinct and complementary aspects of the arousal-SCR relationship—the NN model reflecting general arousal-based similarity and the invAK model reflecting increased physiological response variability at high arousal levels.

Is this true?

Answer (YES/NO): NO